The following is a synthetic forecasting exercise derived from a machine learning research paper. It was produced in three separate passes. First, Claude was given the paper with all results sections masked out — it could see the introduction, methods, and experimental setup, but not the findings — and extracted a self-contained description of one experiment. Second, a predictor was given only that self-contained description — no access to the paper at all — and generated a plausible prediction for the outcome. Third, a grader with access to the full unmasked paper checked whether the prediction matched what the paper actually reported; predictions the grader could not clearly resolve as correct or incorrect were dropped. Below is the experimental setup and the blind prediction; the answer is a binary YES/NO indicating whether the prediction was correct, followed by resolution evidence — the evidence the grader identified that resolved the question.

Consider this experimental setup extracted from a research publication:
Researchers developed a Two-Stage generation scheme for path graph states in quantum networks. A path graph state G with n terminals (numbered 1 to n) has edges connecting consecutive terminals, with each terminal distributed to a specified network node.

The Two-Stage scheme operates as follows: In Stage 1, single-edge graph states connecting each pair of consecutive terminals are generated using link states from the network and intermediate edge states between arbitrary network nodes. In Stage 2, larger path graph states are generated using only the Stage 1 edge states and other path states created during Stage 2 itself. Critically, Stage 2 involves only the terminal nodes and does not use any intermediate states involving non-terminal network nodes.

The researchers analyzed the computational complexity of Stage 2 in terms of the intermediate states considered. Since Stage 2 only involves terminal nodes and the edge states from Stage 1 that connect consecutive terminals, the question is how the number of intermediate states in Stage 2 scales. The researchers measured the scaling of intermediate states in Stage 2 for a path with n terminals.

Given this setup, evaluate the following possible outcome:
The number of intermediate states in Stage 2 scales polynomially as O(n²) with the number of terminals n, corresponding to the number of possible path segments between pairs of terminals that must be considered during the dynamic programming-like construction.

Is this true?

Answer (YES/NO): YES